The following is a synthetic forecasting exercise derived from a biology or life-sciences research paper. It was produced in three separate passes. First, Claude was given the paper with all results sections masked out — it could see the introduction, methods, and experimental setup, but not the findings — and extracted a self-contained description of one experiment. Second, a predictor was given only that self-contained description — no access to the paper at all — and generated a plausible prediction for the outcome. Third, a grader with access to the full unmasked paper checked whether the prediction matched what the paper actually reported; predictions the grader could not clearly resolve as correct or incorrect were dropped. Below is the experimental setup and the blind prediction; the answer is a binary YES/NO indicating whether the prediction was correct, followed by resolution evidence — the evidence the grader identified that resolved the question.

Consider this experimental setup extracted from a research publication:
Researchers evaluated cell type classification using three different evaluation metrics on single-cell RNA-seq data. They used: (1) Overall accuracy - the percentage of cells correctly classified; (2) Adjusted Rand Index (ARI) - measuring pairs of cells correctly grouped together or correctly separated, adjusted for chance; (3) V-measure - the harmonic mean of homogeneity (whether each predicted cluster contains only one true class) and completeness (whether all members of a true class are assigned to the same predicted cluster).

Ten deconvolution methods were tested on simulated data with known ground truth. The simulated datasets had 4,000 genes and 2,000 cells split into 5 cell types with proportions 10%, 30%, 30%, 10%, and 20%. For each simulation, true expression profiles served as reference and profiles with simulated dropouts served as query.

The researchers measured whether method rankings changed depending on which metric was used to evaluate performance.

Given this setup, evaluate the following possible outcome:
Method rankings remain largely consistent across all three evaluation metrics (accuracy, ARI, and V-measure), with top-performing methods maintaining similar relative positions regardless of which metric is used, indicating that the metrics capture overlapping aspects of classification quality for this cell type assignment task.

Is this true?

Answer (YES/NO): YES